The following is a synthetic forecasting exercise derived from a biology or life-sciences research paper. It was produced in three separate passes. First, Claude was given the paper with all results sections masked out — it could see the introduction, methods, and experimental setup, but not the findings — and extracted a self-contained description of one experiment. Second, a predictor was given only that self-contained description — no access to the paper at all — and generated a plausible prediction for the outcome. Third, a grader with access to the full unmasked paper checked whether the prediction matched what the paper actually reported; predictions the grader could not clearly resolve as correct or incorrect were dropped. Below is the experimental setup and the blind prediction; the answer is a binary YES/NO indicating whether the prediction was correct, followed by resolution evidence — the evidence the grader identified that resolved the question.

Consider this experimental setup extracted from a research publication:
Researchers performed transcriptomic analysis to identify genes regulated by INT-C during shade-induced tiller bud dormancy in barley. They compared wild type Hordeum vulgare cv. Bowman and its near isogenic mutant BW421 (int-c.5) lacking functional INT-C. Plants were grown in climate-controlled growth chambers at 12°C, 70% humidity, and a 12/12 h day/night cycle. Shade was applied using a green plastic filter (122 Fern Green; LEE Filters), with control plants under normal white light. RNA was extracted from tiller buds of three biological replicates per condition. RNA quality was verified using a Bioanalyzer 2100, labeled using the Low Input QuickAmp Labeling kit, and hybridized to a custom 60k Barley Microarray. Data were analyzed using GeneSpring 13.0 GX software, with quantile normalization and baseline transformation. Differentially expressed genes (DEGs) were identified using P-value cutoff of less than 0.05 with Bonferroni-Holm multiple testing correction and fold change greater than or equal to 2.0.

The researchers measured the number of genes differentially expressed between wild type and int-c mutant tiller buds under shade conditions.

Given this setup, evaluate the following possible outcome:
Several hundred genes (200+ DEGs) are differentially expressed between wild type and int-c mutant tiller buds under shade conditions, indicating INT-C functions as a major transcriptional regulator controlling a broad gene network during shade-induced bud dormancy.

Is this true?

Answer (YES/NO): YES